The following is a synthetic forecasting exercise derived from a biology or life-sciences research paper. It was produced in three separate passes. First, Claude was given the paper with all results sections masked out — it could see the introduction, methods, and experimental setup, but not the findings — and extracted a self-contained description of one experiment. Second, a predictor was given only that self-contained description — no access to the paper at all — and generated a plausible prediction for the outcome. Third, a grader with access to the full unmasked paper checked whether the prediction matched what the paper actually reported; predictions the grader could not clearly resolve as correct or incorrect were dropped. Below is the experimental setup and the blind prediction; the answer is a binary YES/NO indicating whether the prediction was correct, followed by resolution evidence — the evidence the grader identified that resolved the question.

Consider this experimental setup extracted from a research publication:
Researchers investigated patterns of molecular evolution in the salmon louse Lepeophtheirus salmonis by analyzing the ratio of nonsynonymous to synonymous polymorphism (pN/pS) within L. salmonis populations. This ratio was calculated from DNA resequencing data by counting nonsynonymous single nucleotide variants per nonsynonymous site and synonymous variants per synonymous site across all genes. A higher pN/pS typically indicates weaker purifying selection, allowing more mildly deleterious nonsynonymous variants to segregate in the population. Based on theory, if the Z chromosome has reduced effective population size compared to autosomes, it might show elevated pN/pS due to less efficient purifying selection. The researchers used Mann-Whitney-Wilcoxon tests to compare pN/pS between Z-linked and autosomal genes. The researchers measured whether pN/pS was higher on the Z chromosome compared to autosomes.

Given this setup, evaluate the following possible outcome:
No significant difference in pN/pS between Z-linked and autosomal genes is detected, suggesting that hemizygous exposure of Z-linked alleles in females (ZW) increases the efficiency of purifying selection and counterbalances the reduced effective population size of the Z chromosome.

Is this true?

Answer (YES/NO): YES